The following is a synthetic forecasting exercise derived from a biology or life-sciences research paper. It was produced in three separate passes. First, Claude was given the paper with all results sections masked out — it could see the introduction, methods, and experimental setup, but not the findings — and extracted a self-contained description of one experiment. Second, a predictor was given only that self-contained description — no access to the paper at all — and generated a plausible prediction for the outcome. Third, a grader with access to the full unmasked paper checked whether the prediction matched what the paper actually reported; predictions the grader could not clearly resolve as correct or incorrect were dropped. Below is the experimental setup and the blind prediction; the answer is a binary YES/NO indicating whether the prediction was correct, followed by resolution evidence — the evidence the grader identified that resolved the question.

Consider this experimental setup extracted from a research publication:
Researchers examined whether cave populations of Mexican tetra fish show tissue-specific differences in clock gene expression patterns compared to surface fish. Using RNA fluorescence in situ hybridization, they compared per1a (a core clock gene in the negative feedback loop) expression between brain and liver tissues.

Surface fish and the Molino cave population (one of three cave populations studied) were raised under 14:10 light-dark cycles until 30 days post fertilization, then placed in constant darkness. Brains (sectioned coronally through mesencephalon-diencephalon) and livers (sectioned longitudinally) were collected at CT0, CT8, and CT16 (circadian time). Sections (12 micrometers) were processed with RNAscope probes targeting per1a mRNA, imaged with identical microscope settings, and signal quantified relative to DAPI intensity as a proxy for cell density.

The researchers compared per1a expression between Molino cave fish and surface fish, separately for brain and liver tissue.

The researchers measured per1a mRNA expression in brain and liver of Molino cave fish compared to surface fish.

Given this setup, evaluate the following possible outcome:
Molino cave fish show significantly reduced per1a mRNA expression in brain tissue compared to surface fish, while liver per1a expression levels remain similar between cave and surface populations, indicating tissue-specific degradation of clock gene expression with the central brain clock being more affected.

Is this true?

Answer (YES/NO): NO